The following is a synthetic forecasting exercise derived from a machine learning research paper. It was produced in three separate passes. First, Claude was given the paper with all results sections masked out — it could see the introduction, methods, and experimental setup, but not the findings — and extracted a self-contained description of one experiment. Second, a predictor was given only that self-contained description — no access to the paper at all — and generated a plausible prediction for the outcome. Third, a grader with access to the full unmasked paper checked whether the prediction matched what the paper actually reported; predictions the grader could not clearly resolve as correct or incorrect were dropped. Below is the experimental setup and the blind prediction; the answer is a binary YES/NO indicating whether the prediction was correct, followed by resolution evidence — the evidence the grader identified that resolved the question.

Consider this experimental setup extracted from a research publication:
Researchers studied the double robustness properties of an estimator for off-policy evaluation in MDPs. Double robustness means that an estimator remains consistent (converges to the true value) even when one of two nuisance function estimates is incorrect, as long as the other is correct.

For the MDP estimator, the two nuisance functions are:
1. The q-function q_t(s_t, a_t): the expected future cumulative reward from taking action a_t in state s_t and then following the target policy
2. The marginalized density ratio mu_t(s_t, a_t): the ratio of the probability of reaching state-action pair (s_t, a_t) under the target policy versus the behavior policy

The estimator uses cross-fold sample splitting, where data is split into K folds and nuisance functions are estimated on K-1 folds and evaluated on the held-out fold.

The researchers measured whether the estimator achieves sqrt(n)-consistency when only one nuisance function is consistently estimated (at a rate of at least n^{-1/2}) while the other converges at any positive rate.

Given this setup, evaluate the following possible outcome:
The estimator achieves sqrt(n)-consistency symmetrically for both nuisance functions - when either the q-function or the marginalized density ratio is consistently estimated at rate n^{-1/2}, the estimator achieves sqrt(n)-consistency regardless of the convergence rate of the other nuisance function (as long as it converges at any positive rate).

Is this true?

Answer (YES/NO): YES